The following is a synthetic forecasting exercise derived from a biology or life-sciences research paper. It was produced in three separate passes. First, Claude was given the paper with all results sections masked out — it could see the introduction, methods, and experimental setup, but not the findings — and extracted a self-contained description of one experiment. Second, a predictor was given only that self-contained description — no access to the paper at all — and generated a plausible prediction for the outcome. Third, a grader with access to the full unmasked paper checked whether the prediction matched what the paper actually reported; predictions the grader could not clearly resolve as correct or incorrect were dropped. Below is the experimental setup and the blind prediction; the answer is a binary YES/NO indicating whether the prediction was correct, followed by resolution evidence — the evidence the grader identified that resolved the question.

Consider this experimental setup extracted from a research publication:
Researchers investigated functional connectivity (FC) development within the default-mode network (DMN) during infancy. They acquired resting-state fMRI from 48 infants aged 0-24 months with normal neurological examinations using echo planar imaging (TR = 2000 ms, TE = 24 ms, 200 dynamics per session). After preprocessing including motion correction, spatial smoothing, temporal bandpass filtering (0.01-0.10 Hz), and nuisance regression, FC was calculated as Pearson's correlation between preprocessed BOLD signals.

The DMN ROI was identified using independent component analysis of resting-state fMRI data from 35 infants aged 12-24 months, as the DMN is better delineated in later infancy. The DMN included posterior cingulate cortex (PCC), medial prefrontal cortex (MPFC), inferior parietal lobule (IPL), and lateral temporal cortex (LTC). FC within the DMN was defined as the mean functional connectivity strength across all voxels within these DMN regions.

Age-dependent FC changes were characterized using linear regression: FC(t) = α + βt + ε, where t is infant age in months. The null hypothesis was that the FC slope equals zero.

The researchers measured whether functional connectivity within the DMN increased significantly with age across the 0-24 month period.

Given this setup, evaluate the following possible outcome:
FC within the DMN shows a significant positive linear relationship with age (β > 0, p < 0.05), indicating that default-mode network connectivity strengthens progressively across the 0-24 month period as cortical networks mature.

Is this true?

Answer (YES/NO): YES